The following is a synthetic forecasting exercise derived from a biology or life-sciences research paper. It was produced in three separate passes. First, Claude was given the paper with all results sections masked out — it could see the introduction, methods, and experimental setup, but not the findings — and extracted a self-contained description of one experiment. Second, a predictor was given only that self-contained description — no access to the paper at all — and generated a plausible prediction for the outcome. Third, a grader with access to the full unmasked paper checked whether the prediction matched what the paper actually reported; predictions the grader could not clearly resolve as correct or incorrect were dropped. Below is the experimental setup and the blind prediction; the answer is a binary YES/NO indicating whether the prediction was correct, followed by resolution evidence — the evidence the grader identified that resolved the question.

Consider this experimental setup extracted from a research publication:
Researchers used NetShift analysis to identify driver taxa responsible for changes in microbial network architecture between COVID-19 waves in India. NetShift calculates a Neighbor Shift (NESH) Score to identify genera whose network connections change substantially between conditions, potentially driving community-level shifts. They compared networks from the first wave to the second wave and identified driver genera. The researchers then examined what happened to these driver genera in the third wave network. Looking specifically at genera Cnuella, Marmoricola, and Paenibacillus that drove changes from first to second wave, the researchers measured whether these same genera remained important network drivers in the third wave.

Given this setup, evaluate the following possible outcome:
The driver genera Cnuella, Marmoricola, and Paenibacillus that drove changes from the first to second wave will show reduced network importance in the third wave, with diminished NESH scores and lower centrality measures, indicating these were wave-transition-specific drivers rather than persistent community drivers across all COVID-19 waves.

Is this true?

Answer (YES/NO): YES